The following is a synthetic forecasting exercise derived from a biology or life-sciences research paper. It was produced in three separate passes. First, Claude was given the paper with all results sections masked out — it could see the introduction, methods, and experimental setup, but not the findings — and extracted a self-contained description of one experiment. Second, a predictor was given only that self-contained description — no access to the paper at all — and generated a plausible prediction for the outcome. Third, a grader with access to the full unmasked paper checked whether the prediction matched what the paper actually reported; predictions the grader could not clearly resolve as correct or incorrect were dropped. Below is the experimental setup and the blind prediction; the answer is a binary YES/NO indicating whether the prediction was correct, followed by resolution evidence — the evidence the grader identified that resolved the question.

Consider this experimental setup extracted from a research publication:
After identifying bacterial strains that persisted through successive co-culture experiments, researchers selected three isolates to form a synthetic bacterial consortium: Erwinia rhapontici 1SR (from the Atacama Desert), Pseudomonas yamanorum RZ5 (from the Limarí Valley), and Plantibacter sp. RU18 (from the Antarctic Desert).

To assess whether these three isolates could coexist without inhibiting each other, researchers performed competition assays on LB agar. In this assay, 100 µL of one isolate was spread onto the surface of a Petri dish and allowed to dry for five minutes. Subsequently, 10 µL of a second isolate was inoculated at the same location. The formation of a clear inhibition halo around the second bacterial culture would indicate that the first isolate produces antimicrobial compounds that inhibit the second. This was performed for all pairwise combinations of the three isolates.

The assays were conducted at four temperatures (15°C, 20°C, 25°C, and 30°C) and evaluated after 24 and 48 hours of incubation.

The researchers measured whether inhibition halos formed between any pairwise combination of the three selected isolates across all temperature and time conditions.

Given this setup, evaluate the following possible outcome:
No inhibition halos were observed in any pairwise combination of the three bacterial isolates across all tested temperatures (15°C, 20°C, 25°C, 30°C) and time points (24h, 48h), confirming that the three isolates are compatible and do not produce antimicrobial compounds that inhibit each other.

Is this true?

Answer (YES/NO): YES